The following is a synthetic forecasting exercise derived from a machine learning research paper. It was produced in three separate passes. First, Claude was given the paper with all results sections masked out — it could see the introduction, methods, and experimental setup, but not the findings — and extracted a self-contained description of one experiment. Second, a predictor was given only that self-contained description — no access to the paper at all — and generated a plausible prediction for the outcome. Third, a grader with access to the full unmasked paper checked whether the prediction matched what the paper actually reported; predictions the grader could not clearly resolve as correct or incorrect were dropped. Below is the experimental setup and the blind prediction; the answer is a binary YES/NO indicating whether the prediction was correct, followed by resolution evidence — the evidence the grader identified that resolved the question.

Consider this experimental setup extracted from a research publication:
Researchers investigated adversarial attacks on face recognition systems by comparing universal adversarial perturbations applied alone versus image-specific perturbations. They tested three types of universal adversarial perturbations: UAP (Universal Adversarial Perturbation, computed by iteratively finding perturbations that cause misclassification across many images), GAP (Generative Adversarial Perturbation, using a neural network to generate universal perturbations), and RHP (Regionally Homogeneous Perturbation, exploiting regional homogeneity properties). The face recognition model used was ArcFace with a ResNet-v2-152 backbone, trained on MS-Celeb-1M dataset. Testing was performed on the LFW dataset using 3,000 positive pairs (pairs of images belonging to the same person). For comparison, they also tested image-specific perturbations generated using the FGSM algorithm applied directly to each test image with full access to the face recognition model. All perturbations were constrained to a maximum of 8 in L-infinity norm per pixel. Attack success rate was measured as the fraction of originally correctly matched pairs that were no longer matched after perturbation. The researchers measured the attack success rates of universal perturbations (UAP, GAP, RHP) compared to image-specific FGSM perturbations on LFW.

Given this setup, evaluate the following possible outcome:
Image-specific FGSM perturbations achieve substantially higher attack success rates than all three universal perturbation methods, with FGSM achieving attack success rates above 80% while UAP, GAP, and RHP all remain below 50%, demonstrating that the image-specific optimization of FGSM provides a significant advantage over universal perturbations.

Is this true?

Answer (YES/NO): YES